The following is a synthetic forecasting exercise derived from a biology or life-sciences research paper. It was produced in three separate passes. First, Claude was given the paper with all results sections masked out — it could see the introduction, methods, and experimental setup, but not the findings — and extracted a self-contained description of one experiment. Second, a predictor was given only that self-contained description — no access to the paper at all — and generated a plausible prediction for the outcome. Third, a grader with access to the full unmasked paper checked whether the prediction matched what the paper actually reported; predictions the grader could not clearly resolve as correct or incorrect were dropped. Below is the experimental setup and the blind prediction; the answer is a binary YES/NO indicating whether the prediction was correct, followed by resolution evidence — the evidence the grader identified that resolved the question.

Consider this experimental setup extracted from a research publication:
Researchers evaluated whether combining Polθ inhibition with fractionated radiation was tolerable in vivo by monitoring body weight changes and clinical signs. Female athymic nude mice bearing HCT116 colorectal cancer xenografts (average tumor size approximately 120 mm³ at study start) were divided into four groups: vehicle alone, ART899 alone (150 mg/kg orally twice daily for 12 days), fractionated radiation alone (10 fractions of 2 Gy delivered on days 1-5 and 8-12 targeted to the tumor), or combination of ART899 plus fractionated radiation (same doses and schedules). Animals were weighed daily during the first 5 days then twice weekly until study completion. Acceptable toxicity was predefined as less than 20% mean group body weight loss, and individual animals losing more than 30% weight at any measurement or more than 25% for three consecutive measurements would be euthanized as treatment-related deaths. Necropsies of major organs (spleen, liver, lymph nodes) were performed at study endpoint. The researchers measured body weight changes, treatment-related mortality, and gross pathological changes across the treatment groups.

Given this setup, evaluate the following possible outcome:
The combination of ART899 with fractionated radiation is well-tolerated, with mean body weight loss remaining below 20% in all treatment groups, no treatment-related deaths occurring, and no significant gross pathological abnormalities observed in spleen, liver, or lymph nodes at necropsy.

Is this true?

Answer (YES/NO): YES